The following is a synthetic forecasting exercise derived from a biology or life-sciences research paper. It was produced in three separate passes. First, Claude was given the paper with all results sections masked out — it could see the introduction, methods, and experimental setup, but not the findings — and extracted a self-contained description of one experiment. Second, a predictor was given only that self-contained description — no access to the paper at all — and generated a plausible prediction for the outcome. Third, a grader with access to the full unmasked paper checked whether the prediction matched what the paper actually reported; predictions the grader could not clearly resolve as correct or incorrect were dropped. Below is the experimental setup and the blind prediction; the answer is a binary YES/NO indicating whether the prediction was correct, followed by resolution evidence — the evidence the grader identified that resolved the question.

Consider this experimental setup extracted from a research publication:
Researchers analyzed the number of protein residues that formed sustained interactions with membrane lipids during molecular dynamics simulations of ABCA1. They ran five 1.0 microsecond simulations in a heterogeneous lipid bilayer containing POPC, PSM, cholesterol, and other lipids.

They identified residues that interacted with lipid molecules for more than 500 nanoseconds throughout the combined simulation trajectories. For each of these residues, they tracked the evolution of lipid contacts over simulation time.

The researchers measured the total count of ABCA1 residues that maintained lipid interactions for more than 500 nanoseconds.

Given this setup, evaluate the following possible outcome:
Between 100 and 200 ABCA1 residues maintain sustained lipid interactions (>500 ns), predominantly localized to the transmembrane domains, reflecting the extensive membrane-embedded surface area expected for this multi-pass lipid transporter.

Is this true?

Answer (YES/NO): YES